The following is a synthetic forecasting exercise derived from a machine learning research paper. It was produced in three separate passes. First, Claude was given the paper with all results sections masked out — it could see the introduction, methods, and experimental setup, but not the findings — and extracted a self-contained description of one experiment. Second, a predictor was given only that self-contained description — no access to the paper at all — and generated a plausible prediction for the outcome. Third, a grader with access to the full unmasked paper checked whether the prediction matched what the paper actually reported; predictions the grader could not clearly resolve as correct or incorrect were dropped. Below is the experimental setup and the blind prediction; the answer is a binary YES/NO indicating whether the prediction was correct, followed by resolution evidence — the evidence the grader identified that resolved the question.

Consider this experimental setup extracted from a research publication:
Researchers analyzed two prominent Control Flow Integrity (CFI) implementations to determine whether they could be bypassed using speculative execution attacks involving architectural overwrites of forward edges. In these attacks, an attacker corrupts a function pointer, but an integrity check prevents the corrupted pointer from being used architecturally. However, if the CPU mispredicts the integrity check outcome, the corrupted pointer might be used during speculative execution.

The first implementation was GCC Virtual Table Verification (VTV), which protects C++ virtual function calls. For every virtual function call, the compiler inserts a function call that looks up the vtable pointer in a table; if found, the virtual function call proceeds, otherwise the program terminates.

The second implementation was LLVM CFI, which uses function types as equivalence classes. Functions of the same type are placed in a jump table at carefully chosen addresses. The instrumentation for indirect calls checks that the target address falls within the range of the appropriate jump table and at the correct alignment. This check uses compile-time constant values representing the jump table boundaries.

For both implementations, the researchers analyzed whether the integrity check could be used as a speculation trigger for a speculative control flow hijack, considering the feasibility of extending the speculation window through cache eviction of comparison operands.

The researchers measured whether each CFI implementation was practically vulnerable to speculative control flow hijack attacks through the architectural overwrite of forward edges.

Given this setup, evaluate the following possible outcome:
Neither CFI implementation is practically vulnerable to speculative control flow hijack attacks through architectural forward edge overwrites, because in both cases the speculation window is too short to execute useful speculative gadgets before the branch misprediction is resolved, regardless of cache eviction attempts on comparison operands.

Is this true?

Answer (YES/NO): NO